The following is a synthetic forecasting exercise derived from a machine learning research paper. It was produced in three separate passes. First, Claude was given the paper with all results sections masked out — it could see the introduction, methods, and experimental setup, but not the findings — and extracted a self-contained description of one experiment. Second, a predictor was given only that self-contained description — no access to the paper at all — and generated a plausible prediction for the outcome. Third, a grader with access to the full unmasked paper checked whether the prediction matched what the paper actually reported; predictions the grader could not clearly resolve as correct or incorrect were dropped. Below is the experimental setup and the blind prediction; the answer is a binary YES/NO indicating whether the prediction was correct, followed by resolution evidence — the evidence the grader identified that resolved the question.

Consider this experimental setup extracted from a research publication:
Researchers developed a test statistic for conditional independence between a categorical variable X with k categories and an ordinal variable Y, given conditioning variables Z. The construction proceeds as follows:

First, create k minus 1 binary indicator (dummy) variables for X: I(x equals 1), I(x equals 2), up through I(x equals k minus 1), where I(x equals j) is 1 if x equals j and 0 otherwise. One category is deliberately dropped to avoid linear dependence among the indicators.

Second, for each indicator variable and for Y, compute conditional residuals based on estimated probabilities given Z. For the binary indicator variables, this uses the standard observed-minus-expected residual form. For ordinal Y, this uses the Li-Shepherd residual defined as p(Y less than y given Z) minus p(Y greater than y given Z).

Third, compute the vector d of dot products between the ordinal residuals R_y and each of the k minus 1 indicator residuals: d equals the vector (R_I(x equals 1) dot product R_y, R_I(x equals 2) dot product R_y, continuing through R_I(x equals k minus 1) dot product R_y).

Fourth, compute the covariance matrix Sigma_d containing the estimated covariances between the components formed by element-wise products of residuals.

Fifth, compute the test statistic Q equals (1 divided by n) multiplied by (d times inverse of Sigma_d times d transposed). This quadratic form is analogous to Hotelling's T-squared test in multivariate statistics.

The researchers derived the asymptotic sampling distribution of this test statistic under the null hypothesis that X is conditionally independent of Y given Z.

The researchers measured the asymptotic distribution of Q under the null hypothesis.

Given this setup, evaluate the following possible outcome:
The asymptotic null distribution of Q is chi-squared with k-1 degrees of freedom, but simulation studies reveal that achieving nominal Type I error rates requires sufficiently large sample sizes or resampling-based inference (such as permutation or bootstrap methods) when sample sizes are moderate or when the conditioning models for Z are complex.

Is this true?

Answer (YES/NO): NO